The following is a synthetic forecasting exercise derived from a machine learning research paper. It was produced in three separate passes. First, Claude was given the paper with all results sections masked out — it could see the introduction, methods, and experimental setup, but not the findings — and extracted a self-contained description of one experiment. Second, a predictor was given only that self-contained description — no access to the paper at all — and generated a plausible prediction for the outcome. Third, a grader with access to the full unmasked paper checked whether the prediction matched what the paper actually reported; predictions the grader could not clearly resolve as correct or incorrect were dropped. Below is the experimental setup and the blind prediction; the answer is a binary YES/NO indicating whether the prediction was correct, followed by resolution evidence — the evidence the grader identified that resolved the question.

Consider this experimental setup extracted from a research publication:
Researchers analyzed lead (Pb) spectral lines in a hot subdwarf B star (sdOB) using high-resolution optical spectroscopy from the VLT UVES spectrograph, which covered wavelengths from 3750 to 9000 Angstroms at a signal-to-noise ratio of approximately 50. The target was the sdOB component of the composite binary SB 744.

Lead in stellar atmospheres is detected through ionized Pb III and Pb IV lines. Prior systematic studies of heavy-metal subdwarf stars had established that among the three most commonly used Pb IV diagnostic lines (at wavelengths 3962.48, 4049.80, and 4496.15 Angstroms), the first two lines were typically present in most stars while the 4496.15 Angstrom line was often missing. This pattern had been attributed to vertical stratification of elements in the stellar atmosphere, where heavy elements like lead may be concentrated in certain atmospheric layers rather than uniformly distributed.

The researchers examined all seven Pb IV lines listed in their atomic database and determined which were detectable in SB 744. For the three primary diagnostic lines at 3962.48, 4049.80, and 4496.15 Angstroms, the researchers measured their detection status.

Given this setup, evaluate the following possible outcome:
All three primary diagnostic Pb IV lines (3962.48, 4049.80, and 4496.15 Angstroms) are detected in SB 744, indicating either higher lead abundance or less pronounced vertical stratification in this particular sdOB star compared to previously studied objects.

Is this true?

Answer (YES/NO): NO